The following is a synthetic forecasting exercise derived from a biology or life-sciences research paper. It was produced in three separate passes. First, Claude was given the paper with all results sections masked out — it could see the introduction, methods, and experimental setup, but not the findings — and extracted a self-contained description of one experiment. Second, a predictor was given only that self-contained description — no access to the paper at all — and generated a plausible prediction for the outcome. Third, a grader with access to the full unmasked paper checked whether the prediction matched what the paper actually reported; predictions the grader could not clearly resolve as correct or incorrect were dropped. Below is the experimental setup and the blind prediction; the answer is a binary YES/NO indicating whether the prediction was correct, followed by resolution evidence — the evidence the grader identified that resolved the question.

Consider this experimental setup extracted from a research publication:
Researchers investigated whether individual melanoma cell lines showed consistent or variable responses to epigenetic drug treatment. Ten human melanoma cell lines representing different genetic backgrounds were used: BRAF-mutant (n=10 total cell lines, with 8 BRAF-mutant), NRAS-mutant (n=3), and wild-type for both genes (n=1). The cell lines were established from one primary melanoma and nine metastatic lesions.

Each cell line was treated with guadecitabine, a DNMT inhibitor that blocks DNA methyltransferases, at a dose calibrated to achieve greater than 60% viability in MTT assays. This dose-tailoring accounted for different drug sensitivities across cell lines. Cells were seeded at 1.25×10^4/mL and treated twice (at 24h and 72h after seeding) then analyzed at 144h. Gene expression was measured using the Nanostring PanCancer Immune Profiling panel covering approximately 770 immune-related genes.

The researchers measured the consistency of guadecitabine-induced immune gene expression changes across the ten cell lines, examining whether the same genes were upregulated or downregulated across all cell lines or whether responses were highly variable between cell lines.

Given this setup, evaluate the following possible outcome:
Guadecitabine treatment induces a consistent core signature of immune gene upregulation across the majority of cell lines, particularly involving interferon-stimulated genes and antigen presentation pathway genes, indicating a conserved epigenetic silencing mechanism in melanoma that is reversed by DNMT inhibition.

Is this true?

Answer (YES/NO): YES